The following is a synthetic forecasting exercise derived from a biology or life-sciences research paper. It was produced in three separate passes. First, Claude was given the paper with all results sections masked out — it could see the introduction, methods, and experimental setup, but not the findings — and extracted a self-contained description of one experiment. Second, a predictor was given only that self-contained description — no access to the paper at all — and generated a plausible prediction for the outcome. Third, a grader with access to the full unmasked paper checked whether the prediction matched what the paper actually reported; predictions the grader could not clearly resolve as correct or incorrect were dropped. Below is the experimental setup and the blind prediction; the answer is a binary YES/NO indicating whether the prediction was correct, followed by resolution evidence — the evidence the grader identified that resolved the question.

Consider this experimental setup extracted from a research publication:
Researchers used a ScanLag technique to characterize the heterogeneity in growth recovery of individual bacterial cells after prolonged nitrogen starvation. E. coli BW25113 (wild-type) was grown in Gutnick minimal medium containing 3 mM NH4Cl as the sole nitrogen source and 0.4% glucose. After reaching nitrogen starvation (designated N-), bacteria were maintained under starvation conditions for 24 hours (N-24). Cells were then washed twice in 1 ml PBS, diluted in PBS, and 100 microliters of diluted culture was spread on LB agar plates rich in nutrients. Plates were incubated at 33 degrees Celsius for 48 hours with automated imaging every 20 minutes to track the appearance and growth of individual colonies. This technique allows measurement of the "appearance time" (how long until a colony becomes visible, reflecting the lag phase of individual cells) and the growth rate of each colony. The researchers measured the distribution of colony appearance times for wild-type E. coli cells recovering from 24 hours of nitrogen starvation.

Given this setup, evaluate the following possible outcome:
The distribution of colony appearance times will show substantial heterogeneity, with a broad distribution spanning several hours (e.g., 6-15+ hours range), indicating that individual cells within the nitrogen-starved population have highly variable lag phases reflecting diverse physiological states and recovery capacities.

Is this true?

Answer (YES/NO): NO